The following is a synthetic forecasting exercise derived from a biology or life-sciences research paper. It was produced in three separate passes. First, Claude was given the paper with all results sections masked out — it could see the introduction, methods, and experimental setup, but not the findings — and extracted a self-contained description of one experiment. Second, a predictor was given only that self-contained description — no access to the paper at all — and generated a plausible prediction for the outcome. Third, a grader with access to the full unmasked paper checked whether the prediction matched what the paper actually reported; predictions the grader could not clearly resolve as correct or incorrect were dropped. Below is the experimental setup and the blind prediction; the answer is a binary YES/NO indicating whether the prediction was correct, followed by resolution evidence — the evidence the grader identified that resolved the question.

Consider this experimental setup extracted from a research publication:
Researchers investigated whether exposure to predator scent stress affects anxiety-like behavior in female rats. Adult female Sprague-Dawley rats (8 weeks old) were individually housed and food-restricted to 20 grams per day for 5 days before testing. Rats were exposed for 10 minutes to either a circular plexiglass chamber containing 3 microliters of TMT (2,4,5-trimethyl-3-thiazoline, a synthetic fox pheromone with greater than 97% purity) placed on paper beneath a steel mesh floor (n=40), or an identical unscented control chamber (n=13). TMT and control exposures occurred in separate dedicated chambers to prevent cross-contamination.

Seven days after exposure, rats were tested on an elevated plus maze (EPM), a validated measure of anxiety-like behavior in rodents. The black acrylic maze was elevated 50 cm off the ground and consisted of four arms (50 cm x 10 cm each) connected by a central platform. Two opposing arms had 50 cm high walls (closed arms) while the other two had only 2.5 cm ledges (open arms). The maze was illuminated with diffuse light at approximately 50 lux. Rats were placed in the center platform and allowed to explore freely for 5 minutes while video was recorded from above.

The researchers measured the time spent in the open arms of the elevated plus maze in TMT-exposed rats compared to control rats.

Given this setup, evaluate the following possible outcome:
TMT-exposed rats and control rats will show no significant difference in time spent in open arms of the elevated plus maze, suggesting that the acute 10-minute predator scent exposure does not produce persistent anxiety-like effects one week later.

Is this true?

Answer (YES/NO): NO